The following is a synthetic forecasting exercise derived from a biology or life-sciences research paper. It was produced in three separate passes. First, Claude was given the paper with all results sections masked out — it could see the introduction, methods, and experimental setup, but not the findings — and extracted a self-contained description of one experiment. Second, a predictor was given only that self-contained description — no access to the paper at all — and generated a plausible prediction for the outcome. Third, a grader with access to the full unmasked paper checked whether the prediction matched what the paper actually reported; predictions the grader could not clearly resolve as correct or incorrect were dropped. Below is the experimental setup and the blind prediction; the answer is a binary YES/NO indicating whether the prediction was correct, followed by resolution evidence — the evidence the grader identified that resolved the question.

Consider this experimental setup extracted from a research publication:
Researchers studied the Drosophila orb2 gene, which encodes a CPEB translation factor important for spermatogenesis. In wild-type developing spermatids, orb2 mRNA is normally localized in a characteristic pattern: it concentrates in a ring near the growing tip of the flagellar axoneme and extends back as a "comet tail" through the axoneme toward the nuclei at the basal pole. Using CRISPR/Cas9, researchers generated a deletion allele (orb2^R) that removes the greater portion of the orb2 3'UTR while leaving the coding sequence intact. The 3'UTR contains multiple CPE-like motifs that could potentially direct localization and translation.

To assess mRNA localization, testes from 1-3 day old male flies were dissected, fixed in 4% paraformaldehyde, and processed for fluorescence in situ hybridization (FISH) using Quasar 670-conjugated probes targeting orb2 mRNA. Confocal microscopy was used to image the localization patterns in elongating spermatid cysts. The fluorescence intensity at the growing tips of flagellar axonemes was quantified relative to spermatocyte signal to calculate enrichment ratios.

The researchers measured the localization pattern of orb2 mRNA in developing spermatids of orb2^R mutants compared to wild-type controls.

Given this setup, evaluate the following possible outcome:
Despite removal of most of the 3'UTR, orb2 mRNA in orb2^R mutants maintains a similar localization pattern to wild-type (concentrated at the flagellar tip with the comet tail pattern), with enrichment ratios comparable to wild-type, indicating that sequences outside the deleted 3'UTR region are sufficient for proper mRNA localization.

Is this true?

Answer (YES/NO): NO